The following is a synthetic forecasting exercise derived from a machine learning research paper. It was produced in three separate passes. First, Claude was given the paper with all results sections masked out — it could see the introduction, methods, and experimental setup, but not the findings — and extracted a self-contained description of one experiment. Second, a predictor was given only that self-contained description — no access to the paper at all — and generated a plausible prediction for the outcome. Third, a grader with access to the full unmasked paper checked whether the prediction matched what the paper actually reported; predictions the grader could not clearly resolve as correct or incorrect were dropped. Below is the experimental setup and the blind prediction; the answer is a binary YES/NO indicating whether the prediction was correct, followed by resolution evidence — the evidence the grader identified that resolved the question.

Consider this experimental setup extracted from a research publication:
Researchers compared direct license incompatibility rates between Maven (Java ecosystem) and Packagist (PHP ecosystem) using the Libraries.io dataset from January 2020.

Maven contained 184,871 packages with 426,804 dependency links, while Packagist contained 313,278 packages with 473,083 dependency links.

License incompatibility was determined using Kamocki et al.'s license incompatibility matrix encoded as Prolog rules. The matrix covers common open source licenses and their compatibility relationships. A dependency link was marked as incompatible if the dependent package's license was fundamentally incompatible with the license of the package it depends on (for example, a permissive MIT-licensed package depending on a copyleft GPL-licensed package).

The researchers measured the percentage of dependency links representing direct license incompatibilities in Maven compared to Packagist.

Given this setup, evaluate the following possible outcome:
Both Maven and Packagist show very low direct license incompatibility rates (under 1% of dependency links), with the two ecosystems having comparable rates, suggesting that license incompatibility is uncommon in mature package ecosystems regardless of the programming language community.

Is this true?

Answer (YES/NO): NO